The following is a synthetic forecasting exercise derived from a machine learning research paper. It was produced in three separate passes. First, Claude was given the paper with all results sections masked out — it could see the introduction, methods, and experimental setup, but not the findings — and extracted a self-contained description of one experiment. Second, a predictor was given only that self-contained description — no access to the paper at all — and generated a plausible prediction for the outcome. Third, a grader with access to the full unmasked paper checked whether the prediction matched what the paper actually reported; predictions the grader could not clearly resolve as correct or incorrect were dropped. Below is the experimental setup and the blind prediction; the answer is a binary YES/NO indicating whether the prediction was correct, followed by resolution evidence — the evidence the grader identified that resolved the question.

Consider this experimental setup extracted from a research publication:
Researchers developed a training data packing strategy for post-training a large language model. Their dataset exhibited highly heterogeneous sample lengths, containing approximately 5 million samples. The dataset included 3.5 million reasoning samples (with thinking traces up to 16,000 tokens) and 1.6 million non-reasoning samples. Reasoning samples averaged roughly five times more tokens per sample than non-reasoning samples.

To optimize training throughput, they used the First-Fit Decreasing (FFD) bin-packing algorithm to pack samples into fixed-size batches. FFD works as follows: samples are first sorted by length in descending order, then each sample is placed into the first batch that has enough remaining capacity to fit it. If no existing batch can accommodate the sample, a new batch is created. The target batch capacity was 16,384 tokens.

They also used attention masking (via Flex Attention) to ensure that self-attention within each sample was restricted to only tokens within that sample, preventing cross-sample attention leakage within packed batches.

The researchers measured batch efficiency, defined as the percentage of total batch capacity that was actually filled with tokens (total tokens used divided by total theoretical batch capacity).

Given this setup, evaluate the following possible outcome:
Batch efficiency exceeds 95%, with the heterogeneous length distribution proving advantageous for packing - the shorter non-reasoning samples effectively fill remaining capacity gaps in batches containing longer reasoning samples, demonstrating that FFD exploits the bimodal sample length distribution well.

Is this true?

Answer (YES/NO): YES